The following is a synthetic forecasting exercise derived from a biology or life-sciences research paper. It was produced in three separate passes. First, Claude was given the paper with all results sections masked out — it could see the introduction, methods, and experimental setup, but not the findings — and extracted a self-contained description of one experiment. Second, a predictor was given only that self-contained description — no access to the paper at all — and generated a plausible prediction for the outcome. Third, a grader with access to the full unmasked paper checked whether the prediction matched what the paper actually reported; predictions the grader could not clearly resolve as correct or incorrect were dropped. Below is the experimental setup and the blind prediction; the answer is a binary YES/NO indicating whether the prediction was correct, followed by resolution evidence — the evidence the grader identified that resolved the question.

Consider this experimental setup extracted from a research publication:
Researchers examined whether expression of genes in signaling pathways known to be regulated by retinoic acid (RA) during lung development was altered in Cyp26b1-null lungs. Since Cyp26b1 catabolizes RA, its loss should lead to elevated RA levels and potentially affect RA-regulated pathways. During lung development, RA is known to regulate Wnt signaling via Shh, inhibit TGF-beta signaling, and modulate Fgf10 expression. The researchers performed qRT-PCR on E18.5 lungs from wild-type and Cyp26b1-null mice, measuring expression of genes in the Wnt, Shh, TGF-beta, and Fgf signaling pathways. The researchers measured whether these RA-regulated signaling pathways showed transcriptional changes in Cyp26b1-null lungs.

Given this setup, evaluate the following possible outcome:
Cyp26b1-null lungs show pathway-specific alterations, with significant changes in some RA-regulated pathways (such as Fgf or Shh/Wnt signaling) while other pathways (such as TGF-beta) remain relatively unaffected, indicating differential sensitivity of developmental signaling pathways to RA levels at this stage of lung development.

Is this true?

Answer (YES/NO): NO